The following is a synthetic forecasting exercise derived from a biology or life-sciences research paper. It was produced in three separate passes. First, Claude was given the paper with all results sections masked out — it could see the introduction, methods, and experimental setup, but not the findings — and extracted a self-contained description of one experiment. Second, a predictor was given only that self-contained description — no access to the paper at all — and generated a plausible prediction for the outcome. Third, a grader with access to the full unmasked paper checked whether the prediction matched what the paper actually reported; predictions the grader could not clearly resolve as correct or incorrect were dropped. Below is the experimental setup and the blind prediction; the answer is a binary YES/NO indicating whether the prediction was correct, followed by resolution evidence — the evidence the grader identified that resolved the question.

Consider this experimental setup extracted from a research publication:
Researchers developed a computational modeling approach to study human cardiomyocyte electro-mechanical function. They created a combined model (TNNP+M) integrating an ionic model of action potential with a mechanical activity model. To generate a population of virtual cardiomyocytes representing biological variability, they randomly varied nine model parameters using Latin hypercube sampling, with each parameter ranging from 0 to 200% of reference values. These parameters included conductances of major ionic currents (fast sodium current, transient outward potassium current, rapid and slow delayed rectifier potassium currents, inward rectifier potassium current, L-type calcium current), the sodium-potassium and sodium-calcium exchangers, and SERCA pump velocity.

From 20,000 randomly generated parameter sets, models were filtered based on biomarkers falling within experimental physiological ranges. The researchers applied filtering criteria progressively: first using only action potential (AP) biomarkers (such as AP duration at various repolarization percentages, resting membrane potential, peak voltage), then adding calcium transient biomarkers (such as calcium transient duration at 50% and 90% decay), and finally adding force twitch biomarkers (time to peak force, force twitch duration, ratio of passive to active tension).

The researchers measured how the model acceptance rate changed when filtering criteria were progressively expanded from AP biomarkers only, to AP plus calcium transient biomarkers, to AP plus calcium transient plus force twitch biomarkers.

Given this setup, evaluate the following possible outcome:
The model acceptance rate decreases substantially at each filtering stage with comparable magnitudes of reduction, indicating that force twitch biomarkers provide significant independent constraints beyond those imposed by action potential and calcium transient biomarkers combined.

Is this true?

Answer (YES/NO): NO